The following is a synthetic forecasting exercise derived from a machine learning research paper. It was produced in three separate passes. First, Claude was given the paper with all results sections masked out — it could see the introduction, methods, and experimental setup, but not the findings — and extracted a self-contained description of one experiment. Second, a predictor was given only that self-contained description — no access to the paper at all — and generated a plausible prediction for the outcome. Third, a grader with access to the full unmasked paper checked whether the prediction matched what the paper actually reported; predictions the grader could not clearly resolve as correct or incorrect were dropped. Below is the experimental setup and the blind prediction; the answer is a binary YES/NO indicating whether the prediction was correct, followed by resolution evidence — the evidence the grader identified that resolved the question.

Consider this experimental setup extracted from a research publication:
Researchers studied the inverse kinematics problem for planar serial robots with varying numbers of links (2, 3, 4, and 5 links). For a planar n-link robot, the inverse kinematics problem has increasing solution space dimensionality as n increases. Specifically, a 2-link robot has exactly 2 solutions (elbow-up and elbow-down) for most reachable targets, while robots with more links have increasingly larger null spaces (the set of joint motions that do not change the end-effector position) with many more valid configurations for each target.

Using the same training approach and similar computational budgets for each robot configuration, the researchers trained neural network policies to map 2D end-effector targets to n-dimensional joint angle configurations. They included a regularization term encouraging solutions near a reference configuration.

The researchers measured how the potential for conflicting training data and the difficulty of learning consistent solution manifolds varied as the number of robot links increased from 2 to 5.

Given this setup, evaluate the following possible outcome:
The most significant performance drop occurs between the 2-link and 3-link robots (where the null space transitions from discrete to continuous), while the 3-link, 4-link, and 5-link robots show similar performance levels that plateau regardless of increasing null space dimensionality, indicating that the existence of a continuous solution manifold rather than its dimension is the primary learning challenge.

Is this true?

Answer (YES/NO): NO